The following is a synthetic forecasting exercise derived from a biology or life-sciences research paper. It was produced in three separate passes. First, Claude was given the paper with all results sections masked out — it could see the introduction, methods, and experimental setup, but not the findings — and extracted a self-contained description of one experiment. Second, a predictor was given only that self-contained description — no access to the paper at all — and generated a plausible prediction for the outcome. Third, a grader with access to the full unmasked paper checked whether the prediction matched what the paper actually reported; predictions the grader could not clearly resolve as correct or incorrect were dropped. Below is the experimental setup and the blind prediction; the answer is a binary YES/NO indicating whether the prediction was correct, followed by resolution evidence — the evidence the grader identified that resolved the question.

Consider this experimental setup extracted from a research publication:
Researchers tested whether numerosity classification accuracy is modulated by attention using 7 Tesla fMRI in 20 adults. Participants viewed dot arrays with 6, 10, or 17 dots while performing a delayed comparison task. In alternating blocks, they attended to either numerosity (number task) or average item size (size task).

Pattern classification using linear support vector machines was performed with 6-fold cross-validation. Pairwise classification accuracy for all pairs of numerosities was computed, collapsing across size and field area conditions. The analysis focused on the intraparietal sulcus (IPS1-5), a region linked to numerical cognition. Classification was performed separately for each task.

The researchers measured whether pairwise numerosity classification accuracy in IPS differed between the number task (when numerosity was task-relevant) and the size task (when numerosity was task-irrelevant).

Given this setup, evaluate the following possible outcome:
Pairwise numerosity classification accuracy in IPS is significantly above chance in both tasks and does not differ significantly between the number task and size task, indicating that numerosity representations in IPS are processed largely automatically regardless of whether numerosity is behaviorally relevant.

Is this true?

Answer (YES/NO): NO